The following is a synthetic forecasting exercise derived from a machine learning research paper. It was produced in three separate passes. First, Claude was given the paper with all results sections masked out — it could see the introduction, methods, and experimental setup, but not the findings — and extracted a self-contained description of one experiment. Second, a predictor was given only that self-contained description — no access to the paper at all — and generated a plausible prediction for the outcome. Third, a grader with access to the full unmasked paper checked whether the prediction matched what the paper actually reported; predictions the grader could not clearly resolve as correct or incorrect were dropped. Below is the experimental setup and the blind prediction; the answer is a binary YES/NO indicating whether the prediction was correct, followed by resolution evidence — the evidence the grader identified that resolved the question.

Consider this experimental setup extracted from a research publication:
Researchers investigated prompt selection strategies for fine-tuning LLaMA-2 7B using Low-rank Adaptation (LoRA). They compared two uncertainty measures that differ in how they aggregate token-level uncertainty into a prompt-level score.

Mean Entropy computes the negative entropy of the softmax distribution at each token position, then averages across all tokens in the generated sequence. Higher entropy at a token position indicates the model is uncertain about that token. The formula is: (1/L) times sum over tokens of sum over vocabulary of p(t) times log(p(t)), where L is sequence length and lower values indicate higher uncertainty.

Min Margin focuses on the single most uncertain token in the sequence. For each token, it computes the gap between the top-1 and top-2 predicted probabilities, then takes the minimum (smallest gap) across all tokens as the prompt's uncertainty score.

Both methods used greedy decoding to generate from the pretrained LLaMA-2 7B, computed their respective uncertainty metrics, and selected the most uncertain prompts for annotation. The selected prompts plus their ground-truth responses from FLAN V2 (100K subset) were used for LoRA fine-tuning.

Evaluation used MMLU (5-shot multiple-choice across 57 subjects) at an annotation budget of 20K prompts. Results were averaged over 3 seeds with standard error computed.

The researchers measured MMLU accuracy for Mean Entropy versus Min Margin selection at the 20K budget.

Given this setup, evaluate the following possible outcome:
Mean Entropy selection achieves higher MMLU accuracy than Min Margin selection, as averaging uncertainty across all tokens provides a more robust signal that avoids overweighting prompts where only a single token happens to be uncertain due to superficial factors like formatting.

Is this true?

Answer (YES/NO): NO